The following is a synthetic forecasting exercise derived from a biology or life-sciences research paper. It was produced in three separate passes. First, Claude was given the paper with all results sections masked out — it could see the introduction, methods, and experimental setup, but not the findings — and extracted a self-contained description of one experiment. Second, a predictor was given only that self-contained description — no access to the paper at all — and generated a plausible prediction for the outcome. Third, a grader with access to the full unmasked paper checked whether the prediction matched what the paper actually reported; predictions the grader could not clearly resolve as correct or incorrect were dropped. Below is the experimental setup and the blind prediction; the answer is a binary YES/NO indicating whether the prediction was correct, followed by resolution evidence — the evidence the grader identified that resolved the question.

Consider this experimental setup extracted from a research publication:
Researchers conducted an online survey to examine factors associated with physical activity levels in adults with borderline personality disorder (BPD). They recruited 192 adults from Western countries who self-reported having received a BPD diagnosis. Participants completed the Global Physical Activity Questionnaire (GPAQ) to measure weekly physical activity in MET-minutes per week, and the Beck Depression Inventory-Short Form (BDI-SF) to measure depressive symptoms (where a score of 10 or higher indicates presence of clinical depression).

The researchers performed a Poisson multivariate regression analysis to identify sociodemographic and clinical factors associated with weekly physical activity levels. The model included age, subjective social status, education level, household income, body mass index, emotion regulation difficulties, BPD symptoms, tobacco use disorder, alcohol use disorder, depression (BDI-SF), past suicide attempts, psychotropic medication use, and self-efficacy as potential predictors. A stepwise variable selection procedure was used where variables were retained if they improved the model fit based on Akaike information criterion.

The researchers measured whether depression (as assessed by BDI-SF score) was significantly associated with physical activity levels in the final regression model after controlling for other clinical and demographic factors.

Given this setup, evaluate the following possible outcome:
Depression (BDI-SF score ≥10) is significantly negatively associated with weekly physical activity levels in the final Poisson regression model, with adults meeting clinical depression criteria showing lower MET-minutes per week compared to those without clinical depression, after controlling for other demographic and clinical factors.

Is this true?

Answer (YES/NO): NO